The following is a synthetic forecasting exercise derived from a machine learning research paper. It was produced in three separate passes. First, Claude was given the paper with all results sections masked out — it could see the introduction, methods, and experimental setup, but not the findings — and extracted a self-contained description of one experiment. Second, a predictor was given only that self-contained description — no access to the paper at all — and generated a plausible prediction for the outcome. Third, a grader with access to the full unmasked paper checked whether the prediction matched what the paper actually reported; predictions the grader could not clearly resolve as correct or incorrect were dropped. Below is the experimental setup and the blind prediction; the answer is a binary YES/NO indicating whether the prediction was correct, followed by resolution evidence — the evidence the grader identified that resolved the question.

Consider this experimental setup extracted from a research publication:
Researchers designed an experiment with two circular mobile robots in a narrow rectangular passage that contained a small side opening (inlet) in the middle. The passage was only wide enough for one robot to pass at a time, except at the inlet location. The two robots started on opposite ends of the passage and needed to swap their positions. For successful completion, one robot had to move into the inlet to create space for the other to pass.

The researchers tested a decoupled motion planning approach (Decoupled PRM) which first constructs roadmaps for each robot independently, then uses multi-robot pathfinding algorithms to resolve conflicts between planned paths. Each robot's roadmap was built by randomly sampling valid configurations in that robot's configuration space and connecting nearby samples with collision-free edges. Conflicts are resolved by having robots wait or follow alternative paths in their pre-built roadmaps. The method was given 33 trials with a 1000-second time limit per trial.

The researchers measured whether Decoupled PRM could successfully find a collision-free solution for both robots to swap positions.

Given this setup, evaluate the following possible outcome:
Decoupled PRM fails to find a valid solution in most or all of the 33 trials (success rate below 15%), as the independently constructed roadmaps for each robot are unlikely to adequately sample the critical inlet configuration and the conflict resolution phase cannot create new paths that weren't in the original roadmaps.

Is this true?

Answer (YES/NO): YES